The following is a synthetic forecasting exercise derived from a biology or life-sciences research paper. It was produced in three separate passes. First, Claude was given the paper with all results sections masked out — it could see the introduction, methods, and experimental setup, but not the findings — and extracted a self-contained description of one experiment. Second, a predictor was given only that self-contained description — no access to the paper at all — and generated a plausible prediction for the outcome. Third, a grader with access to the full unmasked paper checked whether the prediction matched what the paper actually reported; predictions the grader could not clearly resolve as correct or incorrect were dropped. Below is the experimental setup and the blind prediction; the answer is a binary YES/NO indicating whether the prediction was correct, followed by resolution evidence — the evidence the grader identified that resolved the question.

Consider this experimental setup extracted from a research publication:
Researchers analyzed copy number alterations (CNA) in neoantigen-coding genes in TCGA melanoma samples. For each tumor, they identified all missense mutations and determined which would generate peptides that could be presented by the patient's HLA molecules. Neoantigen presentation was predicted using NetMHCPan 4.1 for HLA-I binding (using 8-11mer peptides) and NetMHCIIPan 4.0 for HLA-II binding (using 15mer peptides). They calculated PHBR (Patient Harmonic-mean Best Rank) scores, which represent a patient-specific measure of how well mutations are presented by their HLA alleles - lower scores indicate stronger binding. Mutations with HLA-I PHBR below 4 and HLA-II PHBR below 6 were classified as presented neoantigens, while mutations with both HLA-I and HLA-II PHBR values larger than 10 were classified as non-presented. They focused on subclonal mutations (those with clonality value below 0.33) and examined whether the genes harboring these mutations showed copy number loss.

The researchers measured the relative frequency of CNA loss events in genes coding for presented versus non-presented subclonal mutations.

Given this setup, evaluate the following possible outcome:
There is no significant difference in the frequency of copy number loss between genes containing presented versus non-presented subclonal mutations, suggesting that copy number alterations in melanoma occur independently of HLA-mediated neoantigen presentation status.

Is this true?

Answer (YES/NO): NO